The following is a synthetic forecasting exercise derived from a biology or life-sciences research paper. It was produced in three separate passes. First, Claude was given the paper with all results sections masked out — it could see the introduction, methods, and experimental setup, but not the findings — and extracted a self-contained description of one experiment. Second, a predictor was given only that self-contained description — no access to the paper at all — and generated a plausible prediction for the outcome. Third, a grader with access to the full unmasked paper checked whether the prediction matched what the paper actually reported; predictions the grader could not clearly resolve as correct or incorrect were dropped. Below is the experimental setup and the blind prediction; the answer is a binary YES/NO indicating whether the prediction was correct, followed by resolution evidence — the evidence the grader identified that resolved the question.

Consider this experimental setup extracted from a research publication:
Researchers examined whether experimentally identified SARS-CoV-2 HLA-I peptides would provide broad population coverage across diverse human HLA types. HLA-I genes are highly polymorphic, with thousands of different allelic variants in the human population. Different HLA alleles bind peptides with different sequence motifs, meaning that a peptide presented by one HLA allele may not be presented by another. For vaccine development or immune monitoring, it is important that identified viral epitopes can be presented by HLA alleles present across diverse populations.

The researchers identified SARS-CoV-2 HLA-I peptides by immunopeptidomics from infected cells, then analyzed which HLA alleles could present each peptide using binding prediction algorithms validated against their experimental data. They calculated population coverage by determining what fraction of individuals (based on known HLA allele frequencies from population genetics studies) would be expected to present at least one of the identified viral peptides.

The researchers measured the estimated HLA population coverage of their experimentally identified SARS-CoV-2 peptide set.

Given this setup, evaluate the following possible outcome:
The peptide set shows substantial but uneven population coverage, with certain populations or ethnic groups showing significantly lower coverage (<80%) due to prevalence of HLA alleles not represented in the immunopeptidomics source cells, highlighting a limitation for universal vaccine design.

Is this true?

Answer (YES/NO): NO